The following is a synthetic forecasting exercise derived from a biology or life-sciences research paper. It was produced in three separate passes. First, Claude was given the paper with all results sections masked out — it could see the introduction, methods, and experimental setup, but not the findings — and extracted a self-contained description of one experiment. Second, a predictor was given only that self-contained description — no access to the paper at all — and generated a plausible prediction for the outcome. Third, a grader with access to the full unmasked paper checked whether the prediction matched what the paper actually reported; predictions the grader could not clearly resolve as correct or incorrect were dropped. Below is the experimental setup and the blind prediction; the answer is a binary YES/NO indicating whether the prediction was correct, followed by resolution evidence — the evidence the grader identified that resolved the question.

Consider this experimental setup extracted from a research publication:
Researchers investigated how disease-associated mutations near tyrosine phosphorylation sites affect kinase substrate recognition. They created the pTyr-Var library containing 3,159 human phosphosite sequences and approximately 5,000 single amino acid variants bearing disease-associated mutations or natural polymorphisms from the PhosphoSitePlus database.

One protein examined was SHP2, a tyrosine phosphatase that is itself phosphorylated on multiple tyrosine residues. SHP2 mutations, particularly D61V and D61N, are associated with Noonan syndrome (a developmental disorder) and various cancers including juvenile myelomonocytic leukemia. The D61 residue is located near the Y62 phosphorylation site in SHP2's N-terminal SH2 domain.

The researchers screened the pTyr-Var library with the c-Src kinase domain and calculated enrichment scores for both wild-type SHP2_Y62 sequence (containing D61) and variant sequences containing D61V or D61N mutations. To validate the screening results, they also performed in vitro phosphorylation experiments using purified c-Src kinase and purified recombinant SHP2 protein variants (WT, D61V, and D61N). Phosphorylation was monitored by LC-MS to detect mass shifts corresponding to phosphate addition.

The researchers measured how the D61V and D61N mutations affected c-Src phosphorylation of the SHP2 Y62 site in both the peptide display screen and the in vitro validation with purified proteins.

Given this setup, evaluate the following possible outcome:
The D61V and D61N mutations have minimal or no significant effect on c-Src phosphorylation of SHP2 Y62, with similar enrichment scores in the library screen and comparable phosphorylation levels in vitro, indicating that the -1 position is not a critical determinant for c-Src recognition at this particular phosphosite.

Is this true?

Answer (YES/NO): NO